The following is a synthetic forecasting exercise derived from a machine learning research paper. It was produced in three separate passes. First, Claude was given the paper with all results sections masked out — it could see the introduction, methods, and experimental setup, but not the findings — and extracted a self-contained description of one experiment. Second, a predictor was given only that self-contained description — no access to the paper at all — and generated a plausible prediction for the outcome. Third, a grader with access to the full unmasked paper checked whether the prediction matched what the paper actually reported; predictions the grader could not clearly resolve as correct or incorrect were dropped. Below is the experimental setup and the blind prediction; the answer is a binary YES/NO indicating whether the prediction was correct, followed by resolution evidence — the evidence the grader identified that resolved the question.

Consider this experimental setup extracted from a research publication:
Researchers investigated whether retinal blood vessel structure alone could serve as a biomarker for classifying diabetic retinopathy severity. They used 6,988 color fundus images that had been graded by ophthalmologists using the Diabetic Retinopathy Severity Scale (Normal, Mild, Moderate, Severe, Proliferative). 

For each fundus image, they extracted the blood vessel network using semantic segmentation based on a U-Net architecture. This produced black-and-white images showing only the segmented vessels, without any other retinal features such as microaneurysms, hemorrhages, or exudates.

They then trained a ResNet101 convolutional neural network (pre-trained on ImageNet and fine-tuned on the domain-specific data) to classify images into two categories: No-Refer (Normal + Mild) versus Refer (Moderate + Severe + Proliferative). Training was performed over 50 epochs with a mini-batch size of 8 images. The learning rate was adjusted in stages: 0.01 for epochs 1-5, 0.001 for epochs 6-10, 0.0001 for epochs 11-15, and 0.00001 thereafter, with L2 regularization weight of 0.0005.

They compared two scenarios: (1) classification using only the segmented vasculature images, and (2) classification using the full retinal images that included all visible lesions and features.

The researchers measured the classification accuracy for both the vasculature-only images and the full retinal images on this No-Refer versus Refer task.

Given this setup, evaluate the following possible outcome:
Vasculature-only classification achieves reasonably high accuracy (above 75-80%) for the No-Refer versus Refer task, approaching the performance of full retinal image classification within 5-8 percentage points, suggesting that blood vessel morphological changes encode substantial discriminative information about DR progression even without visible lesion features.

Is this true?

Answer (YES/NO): YES